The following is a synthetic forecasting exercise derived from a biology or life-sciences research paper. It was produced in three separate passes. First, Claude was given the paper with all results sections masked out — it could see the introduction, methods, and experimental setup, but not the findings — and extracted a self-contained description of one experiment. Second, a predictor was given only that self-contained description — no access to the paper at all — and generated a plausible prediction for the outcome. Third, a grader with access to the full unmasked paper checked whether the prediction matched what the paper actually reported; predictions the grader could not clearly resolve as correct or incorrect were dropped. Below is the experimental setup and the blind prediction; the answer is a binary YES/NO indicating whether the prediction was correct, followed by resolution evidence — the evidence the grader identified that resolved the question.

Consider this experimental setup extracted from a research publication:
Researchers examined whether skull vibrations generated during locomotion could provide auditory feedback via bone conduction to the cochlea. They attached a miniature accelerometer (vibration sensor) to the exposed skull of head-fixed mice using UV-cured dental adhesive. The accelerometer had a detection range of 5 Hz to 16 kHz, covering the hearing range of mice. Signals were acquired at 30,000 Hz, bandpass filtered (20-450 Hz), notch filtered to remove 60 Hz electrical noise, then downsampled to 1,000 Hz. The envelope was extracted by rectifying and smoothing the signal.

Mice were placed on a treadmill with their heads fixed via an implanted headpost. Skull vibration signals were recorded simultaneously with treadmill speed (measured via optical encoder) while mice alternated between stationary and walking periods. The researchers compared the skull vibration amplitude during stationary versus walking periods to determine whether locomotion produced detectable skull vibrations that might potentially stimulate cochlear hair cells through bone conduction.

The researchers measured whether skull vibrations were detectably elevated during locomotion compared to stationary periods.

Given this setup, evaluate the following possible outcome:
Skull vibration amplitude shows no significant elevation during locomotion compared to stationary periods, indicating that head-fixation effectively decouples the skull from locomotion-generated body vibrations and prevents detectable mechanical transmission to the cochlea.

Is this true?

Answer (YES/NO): NO